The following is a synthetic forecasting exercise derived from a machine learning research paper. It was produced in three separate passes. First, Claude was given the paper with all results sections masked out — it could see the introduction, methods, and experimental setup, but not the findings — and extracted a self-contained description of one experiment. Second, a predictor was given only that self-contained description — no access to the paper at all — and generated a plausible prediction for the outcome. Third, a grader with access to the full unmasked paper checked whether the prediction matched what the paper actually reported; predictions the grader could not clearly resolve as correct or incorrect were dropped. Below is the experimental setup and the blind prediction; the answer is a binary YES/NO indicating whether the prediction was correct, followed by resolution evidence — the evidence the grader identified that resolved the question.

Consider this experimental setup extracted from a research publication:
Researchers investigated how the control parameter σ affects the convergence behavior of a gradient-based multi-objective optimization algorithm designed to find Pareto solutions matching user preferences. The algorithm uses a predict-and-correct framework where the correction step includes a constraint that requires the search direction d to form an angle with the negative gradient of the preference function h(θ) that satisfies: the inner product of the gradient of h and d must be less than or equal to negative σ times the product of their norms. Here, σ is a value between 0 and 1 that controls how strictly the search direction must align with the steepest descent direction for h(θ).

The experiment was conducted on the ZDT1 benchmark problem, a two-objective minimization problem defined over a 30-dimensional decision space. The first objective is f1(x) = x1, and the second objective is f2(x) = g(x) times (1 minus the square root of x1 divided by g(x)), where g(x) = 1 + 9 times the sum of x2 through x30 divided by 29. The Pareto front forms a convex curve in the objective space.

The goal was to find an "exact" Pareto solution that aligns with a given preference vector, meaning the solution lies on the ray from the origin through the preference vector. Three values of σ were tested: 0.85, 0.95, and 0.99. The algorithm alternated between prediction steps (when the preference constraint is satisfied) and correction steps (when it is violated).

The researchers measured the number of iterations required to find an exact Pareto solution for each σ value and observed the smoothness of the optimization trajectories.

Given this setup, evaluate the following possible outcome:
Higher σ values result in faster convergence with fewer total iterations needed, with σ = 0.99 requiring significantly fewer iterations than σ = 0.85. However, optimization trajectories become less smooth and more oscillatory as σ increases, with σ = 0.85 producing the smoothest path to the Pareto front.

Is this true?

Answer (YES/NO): NO